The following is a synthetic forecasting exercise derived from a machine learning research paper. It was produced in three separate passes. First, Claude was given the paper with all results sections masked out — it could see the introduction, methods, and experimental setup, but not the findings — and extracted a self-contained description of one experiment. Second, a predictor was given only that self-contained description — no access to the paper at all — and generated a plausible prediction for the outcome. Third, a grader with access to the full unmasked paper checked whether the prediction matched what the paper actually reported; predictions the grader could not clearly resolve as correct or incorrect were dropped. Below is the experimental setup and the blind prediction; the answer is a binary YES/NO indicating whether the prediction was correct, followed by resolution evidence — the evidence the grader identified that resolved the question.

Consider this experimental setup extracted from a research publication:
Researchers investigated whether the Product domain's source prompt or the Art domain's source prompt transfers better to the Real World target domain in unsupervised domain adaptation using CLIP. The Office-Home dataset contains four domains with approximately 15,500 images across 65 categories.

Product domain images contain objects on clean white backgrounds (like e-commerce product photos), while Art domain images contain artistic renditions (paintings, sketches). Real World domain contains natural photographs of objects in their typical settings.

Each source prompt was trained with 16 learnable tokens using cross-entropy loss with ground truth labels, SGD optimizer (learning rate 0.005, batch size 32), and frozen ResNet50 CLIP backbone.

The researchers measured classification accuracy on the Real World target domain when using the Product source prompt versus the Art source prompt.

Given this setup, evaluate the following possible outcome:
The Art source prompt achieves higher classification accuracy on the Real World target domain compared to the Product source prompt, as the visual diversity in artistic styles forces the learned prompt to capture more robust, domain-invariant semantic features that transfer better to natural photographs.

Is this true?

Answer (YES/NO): NO